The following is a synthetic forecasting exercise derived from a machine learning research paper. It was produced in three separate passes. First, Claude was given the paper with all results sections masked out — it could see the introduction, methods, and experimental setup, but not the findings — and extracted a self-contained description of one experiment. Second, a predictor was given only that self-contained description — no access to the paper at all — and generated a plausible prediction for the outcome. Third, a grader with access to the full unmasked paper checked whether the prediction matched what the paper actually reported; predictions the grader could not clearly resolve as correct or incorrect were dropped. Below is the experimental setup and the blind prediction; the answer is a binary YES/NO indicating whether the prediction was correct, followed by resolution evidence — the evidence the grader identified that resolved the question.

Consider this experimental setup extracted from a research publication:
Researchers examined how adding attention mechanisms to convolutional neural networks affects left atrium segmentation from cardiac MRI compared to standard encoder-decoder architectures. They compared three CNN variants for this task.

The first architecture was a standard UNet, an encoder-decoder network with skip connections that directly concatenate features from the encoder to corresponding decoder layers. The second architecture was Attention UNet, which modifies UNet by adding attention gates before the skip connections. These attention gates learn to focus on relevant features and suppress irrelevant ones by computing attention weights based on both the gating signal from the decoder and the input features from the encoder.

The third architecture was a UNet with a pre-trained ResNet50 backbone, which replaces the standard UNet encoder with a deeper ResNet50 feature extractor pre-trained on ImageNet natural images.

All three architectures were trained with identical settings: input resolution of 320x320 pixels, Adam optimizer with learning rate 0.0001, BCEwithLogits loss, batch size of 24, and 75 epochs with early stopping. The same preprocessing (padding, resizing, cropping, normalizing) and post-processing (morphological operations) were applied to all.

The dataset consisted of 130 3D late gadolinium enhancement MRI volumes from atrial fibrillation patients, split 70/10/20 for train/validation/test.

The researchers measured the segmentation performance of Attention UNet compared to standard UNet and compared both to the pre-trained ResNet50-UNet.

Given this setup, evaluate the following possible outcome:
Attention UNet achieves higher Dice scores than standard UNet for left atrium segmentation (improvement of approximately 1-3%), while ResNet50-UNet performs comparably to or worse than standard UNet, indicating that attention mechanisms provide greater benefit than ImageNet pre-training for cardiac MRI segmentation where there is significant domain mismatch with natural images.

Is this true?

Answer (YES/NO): NO